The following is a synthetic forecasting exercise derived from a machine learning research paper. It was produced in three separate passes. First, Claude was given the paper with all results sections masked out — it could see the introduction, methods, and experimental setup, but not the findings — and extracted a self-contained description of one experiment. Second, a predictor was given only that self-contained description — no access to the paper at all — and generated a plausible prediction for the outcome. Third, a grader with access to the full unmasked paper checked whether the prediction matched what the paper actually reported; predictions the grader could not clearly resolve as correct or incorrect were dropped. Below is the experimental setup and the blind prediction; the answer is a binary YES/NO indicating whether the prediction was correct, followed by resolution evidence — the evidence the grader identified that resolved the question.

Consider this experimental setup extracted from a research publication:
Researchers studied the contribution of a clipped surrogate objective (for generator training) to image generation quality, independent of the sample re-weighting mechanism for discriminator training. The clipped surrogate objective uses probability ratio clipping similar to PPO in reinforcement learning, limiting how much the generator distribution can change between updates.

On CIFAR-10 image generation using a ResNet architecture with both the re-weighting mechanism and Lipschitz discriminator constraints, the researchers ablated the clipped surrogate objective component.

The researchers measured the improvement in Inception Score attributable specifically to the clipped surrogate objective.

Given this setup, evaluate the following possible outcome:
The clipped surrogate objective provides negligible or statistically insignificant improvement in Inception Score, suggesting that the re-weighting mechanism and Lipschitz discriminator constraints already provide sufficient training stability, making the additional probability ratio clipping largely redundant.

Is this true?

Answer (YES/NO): NO